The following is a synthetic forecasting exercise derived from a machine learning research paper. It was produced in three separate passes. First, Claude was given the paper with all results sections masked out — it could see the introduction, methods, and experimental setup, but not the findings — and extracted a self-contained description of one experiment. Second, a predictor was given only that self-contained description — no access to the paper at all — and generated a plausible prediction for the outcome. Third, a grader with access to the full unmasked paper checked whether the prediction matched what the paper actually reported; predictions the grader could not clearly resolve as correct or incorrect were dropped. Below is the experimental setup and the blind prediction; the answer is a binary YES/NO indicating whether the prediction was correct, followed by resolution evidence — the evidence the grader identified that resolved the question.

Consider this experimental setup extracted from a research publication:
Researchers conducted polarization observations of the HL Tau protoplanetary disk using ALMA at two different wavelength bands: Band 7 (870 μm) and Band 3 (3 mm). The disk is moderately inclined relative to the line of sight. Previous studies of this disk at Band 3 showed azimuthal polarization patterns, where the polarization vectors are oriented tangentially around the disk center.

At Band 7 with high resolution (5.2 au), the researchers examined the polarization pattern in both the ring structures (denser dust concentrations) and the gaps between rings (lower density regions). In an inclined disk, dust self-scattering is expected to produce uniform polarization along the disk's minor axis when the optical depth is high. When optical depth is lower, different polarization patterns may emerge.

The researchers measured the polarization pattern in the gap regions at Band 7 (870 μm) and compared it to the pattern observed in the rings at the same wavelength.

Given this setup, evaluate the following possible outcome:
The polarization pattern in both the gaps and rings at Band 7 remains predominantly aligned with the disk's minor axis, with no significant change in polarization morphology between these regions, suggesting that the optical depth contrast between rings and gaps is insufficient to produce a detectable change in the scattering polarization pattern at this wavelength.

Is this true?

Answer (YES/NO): NO